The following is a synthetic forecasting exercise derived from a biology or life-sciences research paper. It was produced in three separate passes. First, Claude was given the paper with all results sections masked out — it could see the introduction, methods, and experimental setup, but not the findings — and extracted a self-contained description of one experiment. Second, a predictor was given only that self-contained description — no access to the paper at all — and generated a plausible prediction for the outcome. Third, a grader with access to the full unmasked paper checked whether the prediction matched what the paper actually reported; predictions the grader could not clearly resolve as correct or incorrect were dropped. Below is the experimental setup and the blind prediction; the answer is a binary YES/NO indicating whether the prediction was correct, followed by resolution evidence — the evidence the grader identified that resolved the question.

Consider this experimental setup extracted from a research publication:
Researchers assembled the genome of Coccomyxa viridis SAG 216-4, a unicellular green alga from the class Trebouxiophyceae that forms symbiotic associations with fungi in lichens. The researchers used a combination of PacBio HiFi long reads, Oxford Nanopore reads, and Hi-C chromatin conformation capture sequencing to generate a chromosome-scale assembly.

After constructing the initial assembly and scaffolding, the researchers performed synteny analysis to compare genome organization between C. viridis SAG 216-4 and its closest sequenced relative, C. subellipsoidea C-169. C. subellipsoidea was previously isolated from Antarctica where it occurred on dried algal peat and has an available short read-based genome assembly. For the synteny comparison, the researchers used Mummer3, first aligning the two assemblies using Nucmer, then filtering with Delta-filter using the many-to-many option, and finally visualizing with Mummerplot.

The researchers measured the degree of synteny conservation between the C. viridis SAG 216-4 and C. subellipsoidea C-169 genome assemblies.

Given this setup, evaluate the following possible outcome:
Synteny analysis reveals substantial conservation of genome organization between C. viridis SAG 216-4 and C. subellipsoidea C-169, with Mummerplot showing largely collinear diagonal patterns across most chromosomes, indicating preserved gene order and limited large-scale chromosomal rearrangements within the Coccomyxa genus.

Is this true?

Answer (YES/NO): NO